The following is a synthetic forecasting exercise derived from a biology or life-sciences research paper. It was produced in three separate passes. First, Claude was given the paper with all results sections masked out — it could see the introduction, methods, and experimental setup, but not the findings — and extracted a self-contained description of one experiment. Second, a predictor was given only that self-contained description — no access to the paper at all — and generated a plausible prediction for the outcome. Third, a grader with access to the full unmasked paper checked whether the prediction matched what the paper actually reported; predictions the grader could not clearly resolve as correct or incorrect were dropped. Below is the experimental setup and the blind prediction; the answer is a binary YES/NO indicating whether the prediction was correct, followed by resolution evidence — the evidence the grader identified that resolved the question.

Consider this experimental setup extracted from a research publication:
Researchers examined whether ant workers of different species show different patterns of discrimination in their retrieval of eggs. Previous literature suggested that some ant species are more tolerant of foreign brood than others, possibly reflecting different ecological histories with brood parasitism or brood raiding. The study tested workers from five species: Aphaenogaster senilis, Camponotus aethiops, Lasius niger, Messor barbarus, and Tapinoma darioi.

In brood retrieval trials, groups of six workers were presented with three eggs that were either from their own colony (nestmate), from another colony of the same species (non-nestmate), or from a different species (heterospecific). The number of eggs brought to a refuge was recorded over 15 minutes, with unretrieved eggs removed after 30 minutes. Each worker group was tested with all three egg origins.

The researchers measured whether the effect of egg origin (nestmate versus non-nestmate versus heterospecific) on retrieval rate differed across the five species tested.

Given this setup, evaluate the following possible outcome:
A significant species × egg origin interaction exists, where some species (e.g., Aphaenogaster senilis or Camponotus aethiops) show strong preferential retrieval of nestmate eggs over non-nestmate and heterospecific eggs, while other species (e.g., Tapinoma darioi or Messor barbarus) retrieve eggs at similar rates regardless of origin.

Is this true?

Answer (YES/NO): NO